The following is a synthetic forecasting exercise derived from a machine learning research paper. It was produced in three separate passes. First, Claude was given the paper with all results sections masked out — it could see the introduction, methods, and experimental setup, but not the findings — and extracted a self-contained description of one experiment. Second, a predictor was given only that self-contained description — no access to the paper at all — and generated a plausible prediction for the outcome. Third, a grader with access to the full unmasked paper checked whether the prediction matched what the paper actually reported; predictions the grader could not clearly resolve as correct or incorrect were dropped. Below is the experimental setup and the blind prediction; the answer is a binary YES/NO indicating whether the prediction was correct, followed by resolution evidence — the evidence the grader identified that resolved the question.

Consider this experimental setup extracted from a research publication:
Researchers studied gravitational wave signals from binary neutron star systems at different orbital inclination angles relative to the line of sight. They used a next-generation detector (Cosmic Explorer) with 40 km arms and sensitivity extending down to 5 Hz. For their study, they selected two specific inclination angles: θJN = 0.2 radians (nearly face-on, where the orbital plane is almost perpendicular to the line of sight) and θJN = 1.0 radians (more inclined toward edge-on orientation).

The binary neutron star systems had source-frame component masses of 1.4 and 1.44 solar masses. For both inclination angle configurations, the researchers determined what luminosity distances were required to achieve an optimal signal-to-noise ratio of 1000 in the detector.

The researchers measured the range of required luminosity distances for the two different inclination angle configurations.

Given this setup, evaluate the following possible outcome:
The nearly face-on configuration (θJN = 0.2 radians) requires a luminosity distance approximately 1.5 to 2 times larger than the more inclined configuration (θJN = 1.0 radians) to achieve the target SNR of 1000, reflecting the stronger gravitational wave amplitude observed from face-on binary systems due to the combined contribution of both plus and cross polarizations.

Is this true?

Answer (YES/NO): YES